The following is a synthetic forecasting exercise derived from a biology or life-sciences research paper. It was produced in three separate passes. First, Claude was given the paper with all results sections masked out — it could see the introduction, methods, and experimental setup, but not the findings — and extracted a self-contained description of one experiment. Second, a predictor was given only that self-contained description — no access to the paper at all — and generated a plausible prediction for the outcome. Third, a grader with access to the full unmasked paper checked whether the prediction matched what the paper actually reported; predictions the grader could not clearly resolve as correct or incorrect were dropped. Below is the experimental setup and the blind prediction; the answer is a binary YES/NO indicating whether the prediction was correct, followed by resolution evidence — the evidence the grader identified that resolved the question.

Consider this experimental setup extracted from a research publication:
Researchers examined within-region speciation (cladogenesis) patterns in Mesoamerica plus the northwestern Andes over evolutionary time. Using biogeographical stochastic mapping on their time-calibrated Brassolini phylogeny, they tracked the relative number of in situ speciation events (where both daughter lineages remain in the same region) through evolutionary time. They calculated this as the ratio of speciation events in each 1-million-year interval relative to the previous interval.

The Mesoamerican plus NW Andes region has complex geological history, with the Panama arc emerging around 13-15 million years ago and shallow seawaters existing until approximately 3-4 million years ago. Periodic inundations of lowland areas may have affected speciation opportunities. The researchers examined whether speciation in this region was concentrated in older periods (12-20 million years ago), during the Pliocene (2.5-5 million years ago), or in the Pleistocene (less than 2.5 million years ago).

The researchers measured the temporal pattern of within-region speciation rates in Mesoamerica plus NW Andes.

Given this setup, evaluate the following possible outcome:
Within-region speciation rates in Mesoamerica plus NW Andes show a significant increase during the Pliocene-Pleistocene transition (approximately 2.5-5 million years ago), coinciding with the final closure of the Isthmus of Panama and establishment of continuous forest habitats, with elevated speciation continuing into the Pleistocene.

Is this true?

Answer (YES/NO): NO